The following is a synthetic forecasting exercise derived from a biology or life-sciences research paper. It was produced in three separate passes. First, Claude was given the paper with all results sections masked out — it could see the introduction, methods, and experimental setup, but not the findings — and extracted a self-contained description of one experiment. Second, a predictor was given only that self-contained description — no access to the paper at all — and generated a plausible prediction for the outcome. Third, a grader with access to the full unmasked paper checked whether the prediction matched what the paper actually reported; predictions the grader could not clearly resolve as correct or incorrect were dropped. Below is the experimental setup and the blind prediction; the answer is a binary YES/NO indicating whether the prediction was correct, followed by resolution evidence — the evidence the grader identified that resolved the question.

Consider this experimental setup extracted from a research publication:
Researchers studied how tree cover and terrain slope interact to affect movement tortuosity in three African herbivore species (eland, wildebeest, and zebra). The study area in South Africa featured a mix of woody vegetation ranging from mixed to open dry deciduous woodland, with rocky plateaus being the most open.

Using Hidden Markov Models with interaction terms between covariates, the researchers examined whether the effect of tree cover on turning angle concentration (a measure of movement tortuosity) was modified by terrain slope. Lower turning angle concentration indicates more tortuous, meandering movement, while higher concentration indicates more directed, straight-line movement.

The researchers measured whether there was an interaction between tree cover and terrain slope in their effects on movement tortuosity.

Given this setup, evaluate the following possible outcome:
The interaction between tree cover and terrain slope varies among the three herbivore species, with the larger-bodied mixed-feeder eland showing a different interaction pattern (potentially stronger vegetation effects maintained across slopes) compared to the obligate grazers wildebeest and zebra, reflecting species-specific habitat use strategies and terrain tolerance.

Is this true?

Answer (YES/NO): NO